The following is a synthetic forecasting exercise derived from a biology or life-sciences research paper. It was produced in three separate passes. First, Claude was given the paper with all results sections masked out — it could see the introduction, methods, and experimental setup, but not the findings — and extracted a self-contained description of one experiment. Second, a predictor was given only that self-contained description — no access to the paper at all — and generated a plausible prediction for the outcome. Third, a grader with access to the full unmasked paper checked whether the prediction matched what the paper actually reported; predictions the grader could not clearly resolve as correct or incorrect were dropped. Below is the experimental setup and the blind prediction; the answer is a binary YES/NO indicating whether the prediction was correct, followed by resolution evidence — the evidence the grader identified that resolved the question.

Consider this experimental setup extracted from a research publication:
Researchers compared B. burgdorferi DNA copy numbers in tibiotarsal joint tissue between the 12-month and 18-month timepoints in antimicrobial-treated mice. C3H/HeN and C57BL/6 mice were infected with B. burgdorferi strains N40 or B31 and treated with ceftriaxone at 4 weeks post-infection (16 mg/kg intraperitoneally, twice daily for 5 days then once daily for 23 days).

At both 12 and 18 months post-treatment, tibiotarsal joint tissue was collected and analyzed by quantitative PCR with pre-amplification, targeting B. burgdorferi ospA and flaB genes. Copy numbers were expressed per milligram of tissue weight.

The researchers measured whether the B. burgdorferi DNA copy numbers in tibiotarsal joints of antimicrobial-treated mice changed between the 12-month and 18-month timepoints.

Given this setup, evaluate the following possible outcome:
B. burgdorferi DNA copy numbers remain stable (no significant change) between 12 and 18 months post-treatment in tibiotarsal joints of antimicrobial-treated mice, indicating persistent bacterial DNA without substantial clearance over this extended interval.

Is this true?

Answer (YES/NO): YES